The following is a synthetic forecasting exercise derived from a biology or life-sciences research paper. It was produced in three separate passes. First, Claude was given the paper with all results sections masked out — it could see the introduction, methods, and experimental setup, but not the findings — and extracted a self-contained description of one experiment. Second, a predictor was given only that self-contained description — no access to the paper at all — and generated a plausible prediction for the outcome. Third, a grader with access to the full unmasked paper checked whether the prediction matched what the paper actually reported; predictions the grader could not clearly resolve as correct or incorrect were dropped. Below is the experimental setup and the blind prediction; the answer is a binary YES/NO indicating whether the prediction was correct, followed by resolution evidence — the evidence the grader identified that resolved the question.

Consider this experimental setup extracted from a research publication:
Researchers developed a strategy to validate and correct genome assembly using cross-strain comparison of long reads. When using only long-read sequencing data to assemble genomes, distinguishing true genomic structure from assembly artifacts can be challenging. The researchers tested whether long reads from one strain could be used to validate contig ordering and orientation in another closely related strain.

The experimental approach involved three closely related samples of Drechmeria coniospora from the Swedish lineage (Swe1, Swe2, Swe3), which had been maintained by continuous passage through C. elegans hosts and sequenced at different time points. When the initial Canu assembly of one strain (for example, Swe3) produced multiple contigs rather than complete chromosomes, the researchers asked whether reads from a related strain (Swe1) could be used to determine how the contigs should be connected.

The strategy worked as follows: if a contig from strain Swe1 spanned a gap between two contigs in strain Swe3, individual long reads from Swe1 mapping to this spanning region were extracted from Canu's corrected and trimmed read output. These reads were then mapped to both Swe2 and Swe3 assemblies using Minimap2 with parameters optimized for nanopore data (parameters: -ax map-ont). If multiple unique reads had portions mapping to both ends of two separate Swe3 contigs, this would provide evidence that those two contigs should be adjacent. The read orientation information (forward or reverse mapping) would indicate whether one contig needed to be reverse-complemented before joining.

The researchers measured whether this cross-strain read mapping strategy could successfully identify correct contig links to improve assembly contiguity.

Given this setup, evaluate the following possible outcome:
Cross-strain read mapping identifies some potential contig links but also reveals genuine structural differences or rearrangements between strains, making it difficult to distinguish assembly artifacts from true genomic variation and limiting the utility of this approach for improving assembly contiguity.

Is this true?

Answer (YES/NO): NO